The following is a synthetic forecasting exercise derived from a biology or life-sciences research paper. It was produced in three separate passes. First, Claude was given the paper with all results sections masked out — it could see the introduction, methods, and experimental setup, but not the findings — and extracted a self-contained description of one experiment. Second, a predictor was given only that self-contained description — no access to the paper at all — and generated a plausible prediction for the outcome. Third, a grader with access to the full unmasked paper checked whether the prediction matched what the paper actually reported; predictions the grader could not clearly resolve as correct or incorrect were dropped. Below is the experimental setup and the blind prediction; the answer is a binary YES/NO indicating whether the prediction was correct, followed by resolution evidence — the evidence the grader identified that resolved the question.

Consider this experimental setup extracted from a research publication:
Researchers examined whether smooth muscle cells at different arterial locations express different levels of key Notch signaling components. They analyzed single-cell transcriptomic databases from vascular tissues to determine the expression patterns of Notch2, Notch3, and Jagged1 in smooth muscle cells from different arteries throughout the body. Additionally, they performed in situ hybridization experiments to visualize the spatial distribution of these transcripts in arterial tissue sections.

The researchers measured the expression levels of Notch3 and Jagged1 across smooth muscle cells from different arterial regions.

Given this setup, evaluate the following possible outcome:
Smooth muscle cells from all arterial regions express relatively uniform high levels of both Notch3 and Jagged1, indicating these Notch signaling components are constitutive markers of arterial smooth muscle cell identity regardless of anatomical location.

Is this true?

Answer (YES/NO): NO